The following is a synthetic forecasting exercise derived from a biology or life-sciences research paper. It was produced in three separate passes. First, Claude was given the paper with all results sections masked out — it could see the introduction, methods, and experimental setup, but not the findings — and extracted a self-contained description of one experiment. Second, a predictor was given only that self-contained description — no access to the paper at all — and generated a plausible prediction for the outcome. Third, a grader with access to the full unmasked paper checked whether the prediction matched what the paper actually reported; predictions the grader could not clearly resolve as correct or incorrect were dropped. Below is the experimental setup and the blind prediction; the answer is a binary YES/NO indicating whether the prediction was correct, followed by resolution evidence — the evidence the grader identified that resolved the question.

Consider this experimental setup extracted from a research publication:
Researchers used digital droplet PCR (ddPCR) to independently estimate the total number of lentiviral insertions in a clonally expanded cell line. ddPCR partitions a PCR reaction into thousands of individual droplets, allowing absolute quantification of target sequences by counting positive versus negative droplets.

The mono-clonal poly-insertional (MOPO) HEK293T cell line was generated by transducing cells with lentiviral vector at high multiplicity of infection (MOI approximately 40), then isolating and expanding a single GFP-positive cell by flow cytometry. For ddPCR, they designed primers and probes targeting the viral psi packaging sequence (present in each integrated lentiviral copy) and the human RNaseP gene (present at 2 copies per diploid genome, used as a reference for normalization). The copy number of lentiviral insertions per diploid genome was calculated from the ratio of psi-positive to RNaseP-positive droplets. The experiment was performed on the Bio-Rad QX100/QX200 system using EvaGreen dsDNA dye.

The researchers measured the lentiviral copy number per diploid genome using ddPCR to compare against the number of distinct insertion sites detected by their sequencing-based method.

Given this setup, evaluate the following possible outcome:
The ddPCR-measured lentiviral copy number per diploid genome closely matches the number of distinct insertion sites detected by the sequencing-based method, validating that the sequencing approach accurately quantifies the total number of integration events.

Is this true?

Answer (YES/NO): NO